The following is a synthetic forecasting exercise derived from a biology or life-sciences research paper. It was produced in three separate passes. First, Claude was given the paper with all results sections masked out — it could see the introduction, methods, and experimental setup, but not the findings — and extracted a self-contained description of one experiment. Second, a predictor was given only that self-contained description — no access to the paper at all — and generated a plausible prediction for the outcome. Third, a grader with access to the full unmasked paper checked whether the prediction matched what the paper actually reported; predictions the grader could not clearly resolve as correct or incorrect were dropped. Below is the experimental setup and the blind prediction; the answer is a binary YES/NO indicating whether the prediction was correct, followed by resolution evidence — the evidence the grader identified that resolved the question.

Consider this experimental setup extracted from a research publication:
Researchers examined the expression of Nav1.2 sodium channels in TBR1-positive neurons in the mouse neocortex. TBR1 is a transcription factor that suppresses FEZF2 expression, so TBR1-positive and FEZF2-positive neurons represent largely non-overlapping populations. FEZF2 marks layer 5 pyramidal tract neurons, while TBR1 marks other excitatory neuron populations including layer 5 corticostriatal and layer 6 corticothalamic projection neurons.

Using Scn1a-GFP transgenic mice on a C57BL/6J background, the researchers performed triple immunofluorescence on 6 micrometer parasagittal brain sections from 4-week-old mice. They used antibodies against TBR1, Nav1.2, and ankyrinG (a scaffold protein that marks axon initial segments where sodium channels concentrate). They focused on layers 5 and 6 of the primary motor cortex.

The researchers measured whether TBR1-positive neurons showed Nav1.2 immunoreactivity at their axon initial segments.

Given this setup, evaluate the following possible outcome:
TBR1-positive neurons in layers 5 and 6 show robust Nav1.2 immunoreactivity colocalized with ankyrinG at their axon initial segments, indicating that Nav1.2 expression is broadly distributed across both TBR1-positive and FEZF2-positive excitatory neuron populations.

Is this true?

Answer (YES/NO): NO